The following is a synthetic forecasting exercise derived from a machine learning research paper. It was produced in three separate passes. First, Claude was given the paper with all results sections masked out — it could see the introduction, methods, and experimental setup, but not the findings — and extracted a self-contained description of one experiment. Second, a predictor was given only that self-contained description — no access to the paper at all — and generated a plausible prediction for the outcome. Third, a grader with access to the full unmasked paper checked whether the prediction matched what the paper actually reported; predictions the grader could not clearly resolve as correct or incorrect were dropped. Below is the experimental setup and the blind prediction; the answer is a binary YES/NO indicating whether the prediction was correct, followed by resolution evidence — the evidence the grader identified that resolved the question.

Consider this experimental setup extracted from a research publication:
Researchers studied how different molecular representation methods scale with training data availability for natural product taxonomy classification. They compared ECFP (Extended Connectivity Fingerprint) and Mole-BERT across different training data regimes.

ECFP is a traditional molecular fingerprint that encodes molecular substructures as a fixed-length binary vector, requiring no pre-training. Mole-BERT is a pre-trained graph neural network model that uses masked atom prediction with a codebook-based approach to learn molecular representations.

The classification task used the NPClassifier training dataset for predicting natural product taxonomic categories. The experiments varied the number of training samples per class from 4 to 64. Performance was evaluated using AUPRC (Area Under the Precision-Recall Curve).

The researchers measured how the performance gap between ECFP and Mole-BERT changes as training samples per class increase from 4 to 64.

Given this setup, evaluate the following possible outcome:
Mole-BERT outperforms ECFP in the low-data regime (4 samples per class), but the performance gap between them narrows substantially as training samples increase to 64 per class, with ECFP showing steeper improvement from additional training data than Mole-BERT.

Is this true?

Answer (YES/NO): NO